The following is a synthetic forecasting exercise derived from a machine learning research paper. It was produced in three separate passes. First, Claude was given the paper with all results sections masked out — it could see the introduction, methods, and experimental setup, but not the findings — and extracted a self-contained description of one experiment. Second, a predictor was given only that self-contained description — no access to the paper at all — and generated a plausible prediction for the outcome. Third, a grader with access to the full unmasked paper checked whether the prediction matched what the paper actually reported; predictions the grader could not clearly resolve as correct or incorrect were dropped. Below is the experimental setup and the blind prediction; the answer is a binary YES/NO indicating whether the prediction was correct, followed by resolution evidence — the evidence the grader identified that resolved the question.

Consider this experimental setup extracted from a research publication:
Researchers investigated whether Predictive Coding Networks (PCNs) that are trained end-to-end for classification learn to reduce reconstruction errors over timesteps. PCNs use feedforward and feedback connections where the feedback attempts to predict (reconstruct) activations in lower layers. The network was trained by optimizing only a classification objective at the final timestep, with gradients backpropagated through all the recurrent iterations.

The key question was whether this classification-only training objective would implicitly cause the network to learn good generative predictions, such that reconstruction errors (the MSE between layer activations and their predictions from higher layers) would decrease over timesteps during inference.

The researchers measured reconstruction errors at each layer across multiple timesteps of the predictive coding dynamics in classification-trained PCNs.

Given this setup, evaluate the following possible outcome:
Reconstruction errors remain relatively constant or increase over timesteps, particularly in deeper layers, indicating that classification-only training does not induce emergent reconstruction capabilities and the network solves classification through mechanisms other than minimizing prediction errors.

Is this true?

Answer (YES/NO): YES